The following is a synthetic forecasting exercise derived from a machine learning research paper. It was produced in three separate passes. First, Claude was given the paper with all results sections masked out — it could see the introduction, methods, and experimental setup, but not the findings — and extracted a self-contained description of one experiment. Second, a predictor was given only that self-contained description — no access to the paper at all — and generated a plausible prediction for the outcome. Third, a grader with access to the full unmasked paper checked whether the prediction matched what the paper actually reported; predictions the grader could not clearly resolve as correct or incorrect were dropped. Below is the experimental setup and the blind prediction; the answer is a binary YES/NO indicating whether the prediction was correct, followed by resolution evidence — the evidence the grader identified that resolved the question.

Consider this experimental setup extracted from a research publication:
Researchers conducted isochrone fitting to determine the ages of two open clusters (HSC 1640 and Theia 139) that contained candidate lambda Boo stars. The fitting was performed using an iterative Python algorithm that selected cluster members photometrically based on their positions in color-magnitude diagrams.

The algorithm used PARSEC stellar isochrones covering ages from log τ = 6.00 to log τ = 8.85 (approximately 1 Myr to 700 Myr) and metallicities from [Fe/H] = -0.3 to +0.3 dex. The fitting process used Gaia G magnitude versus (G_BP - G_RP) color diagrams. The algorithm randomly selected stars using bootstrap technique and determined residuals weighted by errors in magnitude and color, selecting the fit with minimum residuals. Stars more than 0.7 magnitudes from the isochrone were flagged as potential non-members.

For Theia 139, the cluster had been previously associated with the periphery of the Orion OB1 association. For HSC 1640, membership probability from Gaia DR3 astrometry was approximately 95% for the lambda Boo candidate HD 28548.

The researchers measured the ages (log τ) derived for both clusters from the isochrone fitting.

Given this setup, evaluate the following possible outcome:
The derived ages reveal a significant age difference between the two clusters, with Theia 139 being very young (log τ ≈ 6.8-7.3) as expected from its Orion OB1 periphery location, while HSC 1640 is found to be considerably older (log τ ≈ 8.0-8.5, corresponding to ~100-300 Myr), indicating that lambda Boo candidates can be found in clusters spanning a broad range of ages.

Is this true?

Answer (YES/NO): NO